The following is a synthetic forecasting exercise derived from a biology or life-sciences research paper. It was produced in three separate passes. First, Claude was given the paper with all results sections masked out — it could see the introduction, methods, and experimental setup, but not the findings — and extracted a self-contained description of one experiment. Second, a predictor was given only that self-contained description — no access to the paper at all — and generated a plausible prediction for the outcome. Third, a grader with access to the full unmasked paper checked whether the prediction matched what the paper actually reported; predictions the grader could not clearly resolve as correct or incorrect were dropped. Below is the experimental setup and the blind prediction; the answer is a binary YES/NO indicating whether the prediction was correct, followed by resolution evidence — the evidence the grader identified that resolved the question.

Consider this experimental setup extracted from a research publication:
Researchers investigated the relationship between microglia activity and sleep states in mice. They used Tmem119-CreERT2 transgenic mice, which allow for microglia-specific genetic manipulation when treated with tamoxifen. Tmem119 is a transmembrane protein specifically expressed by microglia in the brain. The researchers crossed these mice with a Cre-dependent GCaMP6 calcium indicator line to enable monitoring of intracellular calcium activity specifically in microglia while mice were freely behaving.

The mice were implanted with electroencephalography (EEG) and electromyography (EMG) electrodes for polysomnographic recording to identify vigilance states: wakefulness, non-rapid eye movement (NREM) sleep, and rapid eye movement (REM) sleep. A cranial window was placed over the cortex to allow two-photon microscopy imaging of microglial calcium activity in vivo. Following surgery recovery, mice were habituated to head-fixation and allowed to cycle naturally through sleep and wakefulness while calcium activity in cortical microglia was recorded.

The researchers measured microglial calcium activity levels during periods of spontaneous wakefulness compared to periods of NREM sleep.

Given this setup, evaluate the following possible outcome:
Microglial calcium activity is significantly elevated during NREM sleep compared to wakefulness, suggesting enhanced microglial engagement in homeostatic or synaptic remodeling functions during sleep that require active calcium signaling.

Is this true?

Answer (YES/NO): YES